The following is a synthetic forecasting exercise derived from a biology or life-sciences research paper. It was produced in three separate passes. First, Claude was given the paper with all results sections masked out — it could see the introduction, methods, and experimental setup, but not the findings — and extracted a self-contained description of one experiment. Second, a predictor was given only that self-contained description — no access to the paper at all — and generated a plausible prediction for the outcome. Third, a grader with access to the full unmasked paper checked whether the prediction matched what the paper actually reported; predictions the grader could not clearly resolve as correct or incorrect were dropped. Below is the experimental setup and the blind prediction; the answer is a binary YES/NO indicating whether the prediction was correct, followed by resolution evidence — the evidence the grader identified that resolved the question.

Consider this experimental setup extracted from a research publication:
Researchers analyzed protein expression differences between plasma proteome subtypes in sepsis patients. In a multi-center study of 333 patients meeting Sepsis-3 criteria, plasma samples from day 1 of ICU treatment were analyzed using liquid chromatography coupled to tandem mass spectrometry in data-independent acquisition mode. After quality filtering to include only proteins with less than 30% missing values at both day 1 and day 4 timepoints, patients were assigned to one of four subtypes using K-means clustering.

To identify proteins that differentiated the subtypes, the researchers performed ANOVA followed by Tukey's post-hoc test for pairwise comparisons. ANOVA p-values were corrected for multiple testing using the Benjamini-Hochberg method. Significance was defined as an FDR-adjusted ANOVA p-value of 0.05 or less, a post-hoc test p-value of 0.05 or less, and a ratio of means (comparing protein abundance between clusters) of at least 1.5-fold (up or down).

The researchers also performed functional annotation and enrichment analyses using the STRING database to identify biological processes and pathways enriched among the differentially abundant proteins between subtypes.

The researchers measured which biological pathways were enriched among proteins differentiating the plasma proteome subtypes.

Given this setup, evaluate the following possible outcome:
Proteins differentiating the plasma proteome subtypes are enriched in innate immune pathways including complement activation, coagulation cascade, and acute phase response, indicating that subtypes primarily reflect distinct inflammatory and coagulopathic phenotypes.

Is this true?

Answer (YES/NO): NO